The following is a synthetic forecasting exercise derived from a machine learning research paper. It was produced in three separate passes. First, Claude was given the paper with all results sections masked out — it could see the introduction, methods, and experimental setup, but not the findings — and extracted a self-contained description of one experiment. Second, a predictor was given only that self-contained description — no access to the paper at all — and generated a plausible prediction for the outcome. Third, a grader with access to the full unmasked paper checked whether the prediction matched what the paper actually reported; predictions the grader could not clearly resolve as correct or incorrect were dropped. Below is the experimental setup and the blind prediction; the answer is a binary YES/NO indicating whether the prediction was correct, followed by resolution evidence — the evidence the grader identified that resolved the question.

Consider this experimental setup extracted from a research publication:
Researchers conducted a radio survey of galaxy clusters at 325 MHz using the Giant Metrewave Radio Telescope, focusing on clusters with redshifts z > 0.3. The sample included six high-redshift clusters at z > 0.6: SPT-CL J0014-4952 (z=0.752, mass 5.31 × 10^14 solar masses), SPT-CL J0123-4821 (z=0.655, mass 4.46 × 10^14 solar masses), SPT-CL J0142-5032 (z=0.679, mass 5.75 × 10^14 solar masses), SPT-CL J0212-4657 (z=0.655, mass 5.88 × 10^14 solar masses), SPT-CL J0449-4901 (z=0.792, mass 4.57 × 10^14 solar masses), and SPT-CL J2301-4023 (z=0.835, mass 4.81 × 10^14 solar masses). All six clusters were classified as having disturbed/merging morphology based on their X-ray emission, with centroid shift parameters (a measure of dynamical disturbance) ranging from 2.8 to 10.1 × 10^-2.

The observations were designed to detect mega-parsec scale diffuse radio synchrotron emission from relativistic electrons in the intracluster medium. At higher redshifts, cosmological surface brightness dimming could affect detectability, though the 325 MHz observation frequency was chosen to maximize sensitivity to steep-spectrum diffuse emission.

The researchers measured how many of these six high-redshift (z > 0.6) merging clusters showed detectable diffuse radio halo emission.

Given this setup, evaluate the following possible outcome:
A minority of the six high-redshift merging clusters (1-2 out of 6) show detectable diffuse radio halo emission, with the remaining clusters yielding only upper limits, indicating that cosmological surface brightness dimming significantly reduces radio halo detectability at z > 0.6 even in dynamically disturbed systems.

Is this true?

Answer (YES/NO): NO